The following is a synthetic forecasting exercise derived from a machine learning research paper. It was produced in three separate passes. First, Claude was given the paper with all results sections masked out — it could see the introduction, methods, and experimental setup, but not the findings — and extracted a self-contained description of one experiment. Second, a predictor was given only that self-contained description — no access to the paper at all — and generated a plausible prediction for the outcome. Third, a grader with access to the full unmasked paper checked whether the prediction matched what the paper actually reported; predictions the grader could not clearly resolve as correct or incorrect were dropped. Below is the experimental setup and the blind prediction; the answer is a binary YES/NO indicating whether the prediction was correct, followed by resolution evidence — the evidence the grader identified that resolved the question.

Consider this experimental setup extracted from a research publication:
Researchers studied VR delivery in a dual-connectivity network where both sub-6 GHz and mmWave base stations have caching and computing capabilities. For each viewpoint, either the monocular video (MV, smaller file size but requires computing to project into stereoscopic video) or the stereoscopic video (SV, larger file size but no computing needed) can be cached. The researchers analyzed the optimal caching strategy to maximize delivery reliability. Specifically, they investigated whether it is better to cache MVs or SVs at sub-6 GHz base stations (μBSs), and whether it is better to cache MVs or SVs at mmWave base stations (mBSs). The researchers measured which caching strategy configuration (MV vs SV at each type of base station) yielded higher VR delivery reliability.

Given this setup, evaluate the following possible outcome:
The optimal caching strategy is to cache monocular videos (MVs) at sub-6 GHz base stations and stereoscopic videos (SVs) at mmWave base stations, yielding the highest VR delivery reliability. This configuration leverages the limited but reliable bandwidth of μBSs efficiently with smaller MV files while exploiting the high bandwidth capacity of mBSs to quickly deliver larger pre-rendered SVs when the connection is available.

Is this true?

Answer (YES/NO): YES